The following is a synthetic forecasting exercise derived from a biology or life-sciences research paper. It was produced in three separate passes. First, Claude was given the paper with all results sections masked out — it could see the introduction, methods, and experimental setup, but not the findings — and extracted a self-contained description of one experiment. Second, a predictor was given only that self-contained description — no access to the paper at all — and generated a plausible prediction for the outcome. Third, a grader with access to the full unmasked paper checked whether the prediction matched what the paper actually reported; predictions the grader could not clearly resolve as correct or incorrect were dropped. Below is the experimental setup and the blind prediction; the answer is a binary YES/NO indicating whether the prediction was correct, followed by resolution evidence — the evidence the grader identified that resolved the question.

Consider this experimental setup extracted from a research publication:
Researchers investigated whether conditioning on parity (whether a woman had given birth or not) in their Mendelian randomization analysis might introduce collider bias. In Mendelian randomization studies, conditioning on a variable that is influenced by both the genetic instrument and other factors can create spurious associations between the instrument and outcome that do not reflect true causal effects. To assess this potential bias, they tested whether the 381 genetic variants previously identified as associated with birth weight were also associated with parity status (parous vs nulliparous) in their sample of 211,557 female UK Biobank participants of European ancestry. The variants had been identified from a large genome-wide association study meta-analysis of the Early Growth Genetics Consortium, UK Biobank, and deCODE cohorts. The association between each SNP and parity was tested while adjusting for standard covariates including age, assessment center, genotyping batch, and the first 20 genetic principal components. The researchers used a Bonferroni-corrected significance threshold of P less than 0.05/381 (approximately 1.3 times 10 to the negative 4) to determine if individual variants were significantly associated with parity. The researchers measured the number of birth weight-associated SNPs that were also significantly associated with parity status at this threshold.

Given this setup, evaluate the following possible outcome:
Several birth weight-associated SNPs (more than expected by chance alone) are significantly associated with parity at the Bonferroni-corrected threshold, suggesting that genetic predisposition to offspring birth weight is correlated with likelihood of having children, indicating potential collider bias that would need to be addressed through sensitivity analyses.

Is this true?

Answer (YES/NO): NO